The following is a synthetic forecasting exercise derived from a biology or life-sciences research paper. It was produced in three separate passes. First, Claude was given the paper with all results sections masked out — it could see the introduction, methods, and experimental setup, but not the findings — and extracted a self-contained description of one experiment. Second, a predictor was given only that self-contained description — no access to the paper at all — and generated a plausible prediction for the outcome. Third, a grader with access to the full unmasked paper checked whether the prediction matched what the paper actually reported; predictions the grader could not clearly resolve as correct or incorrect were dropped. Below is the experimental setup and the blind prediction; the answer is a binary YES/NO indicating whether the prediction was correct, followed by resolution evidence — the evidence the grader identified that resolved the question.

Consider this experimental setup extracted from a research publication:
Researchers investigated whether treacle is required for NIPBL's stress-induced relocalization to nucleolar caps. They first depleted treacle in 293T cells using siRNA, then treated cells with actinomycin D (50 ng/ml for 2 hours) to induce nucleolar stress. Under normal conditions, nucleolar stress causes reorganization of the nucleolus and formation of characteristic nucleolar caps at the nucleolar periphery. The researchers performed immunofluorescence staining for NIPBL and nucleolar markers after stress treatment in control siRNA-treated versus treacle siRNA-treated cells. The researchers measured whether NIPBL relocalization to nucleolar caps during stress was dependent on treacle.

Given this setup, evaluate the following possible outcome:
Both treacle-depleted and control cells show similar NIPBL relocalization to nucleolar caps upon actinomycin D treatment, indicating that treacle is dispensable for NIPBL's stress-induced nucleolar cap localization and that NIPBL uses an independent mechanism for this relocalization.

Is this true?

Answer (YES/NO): NO